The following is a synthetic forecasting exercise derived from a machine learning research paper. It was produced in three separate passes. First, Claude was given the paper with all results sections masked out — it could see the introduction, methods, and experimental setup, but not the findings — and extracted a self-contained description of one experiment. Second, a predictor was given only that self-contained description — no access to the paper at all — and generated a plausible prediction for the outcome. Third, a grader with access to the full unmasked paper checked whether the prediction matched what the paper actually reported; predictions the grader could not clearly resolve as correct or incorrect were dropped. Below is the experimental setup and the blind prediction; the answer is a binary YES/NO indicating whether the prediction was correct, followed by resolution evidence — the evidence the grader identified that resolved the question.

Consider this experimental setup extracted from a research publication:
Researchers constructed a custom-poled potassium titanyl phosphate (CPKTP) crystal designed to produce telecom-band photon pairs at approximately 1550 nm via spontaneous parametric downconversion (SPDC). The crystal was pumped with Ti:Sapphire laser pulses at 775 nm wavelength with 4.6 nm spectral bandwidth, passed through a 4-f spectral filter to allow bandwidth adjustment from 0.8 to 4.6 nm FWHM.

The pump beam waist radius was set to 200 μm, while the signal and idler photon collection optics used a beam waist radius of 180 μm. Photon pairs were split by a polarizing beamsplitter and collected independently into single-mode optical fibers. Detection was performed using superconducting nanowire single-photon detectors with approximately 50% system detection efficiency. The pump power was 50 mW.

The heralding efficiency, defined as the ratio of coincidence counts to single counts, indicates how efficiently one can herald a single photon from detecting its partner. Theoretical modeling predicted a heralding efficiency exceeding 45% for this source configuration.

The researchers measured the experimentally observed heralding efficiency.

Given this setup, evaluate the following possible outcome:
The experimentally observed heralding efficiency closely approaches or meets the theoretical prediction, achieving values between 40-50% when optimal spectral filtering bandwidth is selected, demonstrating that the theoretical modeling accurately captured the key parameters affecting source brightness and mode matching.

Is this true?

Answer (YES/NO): NO